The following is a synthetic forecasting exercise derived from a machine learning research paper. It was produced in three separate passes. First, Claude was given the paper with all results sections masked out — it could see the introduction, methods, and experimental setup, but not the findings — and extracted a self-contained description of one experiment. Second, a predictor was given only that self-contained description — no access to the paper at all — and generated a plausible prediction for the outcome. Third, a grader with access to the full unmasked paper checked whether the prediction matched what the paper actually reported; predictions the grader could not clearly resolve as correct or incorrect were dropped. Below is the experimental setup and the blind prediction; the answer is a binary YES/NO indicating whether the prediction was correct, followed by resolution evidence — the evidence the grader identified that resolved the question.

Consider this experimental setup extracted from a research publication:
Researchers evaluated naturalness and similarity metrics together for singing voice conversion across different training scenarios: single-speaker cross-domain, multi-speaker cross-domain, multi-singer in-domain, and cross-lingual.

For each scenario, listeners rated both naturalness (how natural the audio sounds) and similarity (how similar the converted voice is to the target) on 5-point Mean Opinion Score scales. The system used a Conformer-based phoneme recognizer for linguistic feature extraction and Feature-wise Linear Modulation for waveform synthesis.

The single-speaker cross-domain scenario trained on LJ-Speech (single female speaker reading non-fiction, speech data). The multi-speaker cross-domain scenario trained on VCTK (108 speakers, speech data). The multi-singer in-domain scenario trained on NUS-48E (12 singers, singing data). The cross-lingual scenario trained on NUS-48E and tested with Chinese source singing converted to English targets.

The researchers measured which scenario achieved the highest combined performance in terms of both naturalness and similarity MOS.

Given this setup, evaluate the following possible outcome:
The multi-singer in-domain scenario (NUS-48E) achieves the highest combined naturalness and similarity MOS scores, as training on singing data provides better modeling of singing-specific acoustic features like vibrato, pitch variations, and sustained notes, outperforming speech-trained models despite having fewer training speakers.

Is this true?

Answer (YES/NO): NO